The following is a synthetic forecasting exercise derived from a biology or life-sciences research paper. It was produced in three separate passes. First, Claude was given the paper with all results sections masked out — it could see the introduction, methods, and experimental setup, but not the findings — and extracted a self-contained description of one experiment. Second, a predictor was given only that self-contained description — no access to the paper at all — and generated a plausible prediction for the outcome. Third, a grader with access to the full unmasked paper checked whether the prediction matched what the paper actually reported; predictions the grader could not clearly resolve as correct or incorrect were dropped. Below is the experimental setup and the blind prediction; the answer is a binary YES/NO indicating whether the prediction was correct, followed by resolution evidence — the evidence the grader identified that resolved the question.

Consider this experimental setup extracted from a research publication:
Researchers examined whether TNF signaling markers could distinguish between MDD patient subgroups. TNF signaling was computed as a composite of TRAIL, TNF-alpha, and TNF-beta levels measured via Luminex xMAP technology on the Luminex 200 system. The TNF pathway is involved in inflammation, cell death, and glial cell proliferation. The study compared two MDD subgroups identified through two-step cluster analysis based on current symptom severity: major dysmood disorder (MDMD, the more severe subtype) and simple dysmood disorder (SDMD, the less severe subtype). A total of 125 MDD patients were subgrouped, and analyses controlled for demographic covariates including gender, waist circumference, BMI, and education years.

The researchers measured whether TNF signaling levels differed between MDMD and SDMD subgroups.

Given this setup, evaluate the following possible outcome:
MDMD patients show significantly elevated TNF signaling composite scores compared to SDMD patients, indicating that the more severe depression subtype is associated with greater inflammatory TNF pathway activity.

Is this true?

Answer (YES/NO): YES